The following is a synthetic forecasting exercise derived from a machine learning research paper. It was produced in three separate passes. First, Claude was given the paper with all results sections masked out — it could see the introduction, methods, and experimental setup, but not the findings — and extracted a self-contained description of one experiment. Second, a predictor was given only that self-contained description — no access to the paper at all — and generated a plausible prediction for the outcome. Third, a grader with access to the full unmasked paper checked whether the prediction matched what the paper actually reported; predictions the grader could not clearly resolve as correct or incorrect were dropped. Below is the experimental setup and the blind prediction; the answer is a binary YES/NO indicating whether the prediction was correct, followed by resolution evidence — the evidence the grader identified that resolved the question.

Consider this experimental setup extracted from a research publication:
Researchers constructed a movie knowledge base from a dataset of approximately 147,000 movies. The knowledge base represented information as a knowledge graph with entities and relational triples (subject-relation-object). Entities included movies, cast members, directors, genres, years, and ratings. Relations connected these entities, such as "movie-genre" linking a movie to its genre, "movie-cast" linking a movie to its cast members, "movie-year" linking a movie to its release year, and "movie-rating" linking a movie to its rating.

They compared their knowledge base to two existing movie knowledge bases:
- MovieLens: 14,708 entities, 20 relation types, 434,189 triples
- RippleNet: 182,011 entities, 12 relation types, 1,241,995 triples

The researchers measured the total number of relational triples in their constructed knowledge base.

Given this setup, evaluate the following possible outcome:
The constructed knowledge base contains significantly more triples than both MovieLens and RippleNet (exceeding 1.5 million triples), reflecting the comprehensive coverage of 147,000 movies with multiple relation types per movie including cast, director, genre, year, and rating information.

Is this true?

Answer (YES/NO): YES